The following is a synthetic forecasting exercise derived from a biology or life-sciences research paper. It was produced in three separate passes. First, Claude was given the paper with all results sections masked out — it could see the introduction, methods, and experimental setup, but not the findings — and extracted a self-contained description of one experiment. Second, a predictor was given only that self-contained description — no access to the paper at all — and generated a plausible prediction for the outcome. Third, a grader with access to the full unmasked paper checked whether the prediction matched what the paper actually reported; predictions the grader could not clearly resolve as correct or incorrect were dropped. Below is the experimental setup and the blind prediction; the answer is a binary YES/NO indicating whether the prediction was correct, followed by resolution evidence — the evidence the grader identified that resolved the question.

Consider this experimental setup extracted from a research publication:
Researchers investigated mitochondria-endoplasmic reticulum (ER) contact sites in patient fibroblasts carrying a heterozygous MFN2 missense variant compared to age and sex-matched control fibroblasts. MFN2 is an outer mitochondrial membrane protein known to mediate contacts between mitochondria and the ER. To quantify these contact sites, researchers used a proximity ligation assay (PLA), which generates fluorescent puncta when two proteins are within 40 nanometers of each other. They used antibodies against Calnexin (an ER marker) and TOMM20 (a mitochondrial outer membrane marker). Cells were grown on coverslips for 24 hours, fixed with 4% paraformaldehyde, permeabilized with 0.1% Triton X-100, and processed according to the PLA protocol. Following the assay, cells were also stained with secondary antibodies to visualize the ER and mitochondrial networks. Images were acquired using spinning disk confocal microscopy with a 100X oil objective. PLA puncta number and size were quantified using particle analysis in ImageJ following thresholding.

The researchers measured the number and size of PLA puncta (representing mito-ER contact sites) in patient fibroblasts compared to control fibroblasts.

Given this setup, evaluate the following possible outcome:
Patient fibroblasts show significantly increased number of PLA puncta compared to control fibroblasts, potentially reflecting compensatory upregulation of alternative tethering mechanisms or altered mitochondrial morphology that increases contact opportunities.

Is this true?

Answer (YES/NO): NO